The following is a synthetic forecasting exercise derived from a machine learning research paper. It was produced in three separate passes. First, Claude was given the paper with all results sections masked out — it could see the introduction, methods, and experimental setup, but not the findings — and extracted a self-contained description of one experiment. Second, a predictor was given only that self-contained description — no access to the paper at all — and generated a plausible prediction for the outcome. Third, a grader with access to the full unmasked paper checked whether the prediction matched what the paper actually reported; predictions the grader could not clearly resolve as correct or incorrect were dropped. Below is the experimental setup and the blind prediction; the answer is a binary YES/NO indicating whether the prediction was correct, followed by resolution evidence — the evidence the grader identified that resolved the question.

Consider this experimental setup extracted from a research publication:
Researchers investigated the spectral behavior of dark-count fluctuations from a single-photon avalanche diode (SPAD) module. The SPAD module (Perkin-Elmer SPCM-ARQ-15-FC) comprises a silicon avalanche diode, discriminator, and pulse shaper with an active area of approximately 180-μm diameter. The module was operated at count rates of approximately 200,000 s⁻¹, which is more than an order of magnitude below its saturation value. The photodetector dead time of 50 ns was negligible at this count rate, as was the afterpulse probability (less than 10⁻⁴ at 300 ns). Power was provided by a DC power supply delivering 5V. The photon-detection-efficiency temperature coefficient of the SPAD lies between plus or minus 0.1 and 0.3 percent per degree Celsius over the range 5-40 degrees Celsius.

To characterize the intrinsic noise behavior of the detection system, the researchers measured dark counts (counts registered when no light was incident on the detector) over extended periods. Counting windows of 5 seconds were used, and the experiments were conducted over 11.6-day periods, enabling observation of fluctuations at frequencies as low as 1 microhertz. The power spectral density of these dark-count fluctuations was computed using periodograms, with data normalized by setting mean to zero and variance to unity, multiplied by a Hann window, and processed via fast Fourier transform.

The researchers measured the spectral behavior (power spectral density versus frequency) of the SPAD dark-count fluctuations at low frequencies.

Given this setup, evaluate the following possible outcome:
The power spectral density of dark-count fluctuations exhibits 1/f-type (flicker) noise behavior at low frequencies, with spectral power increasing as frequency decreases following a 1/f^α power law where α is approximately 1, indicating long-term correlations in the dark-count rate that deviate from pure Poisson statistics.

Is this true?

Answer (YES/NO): NO